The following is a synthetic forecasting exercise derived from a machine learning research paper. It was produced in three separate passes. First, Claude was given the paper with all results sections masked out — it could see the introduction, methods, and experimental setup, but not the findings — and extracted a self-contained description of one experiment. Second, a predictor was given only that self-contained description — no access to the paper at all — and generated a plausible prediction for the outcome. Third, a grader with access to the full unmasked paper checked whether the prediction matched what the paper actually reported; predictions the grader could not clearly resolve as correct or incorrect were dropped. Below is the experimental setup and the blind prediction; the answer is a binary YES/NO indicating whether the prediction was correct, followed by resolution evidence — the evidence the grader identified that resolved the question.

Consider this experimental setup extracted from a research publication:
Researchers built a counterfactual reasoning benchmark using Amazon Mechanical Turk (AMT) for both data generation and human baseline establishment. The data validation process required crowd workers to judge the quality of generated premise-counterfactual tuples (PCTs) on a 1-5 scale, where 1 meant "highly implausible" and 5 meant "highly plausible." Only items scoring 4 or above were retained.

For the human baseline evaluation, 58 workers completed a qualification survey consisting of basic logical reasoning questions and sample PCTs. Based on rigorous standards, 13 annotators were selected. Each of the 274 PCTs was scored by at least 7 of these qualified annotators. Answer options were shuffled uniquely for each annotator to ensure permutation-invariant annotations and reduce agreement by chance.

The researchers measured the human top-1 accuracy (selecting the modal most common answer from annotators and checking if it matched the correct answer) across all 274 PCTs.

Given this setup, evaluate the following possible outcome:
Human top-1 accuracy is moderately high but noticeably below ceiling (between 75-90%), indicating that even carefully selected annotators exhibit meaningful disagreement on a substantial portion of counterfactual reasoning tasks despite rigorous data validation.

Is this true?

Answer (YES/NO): NO